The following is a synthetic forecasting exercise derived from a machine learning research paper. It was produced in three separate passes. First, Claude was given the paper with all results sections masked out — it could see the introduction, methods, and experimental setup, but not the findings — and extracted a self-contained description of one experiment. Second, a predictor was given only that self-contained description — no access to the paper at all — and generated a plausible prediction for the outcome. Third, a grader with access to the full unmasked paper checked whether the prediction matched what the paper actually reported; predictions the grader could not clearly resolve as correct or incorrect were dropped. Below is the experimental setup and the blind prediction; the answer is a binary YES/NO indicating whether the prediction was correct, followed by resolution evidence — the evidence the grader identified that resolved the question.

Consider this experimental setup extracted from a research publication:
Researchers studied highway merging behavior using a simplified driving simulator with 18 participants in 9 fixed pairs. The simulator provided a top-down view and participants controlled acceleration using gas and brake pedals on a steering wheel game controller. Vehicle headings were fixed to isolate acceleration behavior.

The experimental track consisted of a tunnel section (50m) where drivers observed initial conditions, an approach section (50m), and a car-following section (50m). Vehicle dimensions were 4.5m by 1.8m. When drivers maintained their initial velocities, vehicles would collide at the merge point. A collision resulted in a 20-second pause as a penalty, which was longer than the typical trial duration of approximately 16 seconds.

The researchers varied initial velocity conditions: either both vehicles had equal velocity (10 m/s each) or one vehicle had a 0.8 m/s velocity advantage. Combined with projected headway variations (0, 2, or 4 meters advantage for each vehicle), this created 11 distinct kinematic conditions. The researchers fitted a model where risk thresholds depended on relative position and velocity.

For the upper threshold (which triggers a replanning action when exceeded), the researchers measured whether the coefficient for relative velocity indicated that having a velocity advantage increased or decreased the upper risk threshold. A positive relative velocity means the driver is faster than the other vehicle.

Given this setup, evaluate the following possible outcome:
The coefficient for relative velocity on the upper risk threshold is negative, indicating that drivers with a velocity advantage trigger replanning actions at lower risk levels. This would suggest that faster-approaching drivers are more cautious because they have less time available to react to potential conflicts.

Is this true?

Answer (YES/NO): NO